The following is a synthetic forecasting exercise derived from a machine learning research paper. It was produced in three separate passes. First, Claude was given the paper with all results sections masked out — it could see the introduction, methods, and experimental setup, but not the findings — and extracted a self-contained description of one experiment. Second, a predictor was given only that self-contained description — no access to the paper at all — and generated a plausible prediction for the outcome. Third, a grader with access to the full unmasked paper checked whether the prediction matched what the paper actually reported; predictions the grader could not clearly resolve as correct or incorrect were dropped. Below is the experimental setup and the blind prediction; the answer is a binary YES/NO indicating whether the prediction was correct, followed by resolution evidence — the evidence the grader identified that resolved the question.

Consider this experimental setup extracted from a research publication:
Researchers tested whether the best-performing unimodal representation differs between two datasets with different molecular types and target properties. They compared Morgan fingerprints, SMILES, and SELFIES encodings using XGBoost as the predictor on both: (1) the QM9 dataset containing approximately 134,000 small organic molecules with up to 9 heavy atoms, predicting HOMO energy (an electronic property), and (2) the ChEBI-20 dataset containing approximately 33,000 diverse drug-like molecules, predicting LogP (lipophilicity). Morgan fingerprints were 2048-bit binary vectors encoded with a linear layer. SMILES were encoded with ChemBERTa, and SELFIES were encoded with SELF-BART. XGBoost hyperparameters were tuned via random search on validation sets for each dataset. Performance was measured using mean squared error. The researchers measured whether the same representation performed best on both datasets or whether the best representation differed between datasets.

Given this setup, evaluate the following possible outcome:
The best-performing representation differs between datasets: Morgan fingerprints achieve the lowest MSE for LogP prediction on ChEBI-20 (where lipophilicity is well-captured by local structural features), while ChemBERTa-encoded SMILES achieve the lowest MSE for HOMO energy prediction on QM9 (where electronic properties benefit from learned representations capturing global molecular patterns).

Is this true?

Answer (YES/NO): NO